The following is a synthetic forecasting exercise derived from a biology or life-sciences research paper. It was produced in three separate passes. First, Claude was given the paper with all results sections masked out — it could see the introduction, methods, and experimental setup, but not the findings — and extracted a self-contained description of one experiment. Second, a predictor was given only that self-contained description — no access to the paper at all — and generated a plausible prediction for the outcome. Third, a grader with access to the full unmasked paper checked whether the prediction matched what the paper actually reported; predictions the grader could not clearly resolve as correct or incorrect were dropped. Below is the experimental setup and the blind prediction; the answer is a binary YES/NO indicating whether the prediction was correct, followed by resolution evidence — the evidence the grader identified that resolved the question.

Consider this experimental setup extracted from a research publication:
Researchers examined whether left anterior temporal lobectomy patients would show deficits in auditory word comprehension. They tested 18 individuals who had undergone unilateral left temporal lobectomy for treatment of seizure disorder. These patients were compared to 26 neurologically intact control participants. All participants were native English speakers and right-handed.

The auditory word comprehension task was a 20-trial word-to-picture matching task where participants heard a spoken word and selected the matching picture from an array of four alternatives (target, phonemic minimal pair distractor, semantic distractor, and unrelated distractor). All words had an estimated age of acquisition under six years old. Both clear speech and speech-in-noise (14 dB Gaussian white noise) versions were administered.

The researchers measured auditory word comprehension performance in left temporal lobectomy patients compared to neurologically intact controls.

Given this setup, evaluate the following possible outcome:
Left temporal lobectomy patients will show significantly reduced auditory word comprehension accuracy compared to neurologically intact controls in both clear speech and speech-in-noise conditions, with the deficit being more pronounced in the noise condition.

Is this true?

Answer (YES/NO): NO